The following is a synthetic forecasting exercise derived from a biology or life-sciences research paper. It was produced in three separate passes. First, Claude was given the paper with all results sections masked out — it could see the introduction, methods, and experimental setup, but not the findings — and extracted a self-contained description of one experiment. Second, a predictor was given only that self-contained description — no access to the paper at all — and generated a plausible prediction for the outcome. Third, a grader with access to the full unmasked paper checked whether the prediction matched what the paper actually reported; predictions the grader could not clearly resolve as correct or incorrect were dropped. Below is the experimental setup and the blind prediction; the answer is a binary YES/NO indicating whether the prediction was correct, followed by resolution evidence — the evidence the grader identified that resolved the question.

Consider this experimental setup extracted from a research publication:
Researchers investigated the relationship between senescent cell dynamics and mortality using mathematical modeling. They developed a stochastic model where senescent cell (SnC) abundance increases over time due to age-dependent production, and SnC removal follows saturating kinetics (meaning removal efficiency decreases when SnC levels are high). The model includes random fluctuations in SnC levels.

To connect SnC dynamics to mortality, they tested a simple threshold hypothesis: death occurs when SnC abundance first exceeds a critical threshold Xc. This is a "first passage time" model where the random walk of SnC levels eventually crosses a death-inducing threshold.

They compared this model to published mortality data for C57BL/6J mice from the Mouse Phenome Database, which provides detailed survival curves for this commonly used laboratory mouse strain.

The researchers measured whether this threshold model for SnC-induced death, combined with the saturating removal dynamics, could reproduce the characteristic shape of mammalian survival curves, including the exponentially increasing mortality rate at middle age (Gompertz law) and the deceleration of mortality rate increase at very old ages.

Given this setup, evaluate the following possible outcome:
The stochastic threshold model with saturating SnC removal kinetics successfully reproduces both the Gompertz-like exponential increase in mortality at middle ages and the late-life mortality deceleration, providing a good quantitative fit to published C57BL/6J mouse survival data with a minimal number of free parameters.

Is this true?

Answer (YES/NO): YES